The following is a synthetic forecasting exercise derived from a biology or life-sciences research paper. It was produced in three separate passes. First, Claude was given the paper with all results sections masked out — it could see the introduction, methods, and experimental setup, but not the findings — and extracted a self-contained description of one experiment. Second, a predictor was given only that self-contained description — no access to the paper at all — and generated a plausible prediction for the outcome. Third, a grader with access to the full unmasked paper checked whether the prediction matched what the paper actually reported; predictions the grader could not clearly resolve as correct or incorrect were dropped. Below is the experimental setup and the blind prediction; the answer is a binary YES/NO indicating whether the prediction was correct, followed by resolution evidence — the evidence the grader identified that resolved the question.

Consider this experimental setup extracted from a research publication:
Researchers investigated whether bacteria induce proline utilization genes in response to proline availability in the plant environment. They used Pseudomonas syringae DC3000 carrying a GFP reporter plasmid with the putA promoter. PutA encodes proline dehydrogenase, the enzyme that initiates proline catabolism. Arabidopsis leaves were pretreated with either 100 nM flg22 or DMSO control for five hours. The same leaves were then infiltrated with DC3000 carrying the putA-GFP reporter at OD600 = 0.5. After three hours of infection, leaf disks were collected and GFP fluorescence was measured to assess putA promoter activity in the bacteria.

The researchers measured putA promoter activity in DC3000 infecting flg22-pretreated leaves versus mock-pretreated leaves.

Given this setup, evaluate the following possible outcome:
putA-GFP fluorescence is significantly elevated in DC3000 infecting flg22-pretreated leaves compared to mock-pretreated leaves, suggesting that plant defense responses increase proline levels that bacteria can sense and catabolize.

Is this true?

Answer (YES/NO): NO